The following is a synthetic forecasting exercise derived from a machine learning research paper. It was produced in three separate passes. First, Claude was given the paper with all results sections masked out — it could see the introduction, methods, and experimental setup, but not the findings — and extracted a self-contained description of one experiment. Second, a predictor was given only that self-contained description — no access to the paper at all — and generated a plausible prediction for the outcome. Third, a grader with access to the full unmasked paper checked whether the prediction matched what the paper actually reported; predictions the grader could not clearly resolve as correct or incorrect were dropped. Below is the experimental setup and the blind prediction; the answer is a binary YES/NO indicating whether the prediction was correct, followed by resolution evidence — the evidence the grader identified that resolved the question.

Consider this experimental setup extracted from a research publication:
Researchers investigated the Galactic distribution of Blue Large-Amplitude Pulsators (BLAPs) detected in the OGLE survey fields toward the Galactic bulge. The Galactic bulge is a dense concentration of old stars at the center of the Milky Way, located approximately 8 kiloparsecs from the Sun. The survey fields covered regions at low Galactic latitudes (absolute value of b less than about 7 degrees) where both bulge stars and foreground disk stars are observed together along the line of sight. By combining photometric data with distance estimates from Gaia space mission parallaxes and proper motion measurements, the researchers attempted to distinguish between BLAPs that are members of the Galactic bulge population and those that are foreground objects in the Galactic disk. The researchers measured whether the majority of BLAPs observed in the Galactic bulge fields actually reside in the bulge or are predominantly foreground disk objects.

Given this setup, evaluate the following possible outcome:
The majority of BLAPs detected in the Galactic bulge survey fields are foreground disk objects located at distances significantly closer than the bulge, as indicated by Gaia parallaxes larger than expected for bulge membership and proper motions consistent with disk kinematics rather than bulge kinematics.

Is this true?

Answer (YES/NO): NO